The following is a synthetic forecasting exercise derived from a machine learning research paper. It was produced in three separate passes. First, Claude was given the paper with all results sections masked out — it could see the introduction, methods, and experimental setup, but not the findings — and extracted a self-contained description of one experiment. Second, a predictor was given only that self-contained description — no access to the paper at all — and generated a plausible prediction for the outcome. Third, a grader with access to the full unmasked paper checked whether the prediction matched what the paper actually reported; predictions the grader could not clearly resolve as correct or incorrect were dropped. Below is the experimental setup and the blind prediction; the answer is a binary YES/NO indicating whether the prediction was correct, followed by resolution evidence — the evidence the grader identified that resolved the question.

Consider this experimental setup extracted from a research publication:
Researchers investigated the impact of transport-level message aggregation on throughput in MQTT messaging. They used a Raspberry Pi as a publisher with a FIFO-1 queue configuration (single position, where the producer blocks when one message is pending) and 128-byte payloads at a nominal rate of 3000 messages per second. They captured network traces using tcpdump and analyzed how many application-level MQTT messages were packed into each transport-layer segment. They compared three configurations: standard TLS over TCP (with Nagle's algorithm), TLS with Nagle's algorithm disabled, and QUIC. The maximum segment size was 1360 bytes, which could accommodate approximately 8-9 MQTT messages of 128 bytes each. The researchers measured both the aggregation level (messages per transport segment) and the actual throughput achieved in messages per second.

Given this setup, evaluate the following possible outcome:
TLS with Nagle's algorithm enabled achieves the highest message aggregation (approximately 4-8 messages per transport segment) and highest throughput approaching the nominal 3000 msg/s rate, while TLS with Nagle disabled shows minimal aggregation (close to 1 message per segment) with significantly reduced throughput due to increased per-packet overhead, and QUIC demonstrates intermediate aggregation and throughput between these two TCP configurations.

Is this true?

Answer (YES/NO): NO